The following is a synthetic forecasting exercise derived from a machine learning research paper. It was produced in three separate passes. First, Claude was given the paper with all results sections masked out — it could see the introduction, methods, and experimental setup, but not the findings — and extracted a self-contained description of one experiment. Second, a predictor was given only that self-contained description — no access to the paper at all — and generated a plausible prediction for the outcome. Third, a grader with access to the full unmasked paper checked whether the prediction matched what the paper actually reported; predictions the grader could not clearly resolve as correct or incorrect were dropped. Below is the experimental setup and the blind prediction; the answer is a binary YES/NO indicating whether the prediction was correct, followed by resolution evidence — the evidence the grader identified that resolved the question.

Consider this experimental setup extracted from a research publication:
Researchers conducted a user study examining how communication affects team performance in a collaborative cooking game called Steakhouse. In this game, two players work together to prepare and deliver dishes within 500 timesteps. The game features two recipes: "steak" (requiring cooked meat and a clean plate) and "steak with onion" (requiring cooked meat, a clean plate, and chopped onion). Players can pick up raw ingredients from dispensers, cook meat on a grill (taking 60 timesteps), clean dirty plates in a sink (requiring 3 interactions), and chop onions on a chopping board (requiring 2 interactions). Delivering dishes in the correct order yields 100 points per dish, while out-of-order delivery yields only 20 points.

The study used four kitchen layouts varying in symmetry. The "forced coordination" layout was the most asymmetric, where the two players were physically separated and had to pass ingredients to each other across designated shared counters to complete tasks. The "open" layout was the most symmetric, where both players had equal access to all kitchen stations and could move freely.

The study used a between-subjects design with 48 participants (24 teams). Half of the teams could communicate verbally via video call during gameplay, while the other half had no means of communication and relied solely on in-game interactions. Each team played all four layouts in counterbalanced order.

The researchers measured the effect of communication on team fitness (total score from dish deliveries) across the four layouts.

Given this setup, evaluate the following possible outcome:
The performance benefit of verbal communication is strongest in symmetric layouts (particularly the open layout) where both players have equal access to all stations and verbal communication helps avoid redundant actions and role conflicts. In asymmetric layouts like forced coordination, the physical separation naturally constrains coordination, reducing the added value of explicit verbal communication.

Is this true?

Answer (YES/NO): NO